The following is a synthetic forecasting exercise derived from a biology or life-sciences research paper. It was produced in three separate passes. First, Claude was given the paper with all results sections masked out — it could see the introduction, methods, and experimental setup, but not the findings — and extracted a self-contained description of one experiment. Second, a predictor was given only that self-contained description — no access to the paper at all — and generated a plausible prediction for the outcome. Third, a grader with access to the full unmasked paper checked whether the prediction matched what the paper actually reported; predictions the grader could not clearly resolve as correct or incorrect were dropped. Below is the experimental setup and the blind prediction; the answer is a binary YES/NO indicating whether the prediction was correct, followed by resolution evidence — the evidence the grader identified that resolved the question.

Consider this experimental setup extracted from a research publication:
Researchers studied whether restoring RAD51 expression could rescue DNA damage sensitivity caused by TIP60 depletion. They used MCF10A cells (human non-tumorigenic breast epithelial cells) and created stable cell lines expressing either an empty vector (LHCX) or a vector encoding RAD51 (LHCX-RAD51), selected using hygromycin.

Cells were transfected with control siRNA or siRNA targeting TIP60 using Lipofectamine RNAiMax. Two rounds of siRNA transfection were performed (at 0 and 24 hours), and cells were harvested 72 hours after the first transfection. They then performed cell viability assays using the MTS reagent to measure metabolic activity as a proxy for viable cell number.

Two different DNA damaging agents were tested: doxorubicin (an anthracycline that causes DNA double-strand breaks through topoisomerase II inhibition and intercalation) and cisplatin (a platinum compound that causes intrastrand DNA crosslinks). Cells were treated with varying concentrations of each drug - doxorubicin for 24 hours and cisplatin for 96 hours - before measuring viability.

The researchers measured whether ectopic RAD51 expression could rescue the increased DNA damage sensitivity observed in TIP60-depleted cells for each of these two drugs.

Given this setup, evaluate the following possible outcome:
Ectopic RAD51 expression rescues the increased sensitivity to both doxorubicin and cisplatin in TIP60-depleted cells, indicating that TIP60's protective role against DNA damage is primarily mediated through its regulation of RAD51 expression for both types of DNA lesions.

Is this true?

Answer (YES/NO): NO